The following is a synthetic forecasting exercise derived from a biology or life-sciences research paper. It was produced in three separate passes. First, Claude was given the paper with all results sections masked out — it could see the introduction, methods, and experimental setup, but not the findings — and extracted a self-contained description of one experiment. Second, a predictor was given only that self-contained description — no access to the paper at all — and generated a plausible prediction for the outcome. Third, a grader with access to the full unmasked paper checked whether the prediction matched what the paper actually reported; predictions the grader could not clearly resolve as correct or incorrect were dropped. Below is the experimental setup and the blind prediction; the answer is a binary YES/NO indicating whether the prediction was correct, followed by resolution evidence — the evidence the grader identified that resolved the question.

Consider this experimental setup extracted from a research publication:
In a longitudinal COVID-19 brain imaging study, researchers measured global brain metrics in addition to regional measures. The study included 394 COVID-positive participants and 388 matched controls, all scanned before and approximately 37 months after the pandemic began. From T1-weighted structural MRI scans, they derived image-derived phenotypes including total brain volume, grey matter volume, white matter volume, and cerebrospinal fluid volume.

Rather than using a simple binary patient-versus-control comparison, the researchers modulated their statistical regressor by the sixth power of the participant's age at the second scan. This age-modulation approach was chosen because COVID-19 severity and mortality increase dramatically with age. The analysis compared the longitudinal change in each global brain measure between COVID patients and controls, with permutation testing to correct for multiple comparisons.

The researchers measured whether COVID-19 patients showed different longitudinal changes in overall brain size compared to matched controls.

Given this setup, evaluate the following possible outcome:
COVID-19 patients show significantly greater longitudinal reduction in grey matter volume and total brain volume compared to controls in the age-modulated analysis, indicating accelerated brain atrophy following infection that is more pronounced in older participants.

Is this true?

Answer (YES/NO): NO